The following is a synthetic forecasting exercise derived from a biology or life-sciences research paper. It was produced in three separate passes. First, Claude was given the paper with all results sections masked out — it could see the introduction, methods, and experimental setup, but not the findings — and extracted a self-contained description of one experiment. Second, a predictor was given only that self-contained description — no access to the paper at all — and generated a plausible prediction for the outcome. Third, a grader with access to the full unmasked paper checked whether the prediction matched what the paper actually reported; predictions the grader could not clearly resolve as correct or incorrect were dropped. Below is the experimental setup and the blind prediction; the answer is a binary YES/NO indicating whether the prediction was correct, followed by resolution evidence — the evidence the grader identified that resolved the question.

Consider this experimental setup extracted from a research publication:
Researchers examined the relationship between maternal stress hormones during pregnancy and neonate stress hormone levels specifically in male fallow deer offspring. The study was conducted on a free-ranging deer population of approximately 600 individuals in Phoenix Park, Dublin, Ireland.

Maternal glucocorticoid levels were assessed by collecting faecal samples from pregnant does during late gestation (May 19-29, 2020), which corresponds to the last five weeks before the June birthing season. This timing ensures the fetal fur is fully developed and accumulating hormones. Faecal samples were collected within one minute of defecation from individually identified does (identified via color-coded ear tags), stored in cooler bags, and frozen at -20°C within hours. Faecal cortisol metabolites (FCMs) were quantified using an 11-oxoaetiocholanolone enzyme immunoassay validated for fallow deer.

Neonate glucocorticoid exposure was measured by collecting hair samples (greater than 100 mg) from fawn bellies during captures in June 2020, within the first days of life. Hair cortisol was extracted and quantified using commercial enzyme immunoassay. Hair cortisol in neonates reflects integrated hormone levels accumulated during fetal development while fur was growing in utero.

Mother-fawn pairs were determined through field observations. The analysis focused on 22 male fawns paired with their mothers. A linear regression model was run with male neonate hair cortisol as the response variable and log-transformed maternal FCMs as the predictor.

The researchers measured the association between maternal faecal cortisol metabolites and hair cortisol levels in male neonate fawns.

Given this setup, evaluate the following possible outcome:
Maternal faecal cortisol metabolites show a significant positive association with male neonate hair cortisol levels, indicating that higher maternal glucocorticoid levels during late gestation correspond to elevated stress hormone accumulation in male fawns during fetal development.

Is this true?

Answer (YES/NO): NO